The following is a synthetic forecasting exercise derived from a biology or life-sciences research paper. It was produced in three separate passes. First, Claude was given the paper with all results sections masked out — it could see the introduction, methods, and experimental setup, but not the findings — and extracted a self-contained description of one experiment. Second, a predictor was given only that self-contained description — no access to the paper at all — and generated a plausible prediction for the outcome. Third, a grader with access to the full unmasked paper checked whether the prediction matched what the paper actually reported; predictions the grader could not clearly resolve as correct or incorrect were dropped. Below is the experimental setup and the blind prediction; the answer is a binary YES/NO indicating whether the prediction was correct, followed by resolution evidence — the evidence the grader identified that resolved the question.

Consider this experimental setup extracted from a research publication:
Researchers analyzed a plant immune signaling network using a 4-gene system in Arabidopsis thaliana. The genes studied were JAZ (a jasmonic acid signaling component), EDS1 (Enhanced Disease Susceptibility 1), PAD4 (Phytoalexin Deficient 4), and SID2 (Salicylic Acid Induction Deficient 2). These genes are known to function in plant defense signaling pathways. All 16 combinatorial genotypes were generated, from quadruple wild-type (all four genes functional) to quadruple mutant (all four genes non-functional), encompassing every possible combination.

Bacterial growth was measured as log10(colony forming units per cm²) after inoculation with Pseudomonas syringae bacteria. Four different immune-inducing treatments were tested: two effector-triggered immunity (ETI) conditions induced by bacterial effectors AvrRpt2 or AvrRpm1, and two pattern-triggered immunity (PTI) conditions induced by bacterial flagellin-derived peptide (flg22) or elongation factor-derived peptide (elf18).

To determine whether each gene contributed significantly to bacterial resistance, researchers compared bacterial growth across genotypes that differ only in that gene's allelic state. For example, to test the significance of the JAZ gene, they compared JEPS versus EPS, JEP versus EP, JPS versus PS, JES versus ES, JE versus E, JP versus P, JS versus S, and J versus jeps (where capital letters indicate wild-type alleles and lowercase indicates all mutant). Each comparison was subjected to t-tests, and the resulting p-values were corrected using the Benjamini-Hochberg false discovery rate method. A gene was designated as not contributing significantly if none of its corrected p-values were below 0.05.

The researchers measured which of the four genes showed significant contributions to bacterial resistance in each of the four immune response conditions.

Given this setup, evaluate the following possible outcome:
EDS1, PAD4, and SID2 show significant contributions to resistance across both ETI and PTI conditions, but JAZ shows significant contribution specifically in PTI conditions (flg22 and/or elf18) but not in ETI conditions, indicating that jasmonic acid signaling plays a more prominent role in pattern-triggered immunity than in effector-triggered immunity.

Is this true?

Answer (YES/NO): NO